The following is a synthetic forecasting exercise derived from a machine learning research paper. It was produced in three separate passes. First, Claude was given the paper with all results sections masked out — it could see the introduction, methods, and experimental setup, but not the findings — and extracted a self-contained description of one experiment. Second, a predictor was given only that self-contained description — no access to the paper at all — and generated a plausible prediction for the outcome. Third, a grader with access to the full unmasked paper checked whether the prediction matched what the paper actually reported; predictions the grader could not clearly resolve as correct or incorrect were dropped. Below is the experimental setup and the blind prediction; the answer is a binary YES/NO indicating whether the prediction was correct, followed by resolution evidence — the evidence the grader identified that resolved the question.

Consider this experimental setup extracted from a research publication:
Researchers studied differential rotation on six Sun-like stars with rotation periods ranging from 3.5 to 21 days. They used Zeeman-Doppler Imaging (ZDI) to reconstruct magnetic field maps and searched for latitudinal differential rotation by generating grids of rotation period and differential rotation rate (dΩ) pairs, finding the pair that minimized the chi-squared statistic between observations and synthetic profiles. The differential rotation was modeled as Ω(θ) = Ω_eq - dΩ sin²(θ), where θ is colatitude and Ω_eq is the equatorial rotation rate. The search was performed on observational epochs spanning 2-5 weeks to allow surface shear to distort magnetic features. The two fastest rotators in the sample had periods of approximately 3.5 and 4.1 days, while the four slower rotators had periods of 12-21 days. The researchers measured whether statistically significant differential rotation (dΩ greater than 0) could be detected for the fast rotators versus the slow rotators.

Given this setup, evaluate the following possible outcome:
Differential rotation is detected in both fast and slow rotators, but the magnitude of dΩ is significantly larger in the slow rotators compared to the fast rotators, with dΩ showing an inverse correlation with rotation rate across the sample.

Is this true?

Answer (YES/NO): NO